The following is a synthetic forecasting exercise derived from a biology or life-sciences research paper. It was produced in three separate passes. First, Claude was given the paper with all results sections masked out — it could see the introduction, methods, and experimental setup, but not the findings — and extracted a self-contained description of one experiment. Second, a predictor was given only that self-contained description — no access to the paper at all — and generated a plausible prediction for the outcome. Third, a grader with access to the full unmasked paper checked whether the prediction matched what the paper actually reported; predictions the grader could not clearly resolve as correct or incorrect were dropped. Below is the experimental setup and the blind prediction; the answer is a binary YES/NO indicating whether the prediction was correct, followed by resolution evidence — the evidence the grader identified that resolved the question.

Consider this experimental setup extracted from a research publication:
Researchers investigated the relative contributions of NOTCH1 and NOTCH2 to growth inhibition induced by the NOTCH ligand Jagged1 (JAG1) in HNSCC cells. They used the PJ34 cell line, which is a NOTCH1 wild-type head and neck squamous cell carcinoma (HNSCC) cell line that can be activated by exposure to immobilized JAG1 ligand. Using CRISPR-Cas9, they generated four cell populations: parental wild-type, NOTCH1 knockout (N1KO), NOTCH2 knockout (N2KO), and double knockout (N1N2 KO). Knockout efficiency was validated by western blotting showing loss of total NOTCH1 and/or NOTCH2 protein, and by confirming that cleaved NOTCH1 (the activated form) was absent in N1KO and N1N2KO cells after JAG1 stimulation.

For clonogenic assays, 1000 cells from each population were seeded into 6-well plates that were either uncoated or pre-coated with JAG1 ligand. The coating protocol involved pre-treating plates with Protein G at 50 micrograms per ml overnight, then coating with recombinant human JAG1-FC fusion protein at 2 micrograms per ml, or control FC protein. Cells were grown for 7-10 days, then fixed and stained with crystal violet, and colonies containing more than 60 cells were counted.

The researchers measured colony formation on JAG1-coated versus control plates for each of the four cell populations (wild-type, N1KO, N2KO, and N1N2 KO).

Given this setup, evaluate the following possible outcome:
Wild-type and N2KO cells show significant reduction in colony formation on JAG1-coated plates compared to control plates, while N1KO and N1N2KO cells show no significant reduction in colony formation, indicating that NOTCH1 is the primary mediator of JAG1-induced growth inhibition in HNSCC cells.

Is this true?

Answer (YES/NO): NO